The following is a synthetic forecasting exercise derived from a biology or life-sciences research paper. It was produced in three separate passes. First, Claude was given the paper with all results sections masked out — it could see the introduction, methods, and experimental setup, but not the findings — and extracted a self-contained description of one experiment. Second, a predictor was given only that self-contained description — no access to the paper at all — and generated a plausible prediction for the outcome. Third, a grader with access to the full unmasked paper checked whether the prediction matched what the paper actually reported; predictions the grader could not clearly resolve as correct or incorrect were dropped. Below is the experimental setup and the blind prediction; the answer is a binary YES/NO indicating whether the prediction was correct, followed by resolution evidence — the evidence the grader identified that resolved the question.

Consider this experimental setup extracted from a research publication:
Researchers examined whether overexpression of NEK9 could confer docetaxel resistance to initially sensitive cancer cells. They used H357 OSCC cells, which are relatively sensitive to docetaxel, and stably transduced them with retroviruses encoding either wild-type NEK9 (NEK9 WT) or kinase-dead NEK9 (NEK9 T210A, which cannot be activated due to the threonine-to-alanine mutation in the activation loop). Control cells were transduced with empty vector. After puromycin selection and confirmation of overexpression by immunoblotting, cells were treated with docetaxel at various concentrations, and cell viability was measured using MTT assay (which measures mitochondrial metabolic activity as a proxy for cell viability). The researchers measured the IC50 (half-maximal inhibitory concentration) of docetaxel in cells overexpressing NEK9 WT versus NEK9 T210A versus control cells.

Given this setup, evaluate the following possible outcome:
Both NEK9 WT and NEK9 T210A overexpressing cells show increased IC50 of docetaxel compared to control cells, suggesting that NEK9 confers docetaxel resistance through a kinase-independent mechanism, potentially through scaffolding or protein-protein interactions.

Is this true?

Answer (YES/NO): NO